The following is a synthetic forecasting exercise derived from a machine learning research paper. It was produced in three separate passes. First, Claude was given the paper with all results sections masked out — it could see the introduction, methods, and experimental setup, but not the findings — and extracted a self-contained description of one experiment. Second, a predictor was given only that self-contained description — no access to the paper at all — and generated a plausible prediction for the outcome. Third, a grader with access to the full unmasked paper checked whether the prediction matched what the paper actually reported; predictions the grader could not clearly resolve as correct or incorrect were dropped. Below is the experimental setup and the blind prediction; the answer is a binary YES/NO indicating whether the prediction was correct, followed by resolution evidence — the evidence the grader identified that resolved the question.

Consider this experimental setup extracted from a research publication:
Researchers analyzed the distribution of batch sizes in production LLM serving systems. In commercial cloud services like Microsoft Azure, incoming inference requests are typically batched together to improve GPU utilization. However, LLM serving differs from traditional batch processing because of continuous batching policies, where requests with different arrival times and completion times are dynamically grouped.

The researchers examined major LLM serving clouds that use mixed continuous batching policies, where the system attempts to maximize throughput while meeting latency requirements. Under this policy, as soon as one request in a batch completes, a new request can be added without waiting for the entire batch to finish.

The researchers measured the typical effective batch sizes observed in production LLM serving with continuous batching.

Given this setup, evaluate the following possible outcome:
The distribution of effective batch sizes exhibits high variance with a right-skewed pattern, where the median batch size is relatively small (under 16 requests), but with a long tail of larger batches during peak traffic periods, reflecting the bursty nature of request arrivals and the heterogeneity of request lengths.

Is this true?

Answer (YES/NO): NO